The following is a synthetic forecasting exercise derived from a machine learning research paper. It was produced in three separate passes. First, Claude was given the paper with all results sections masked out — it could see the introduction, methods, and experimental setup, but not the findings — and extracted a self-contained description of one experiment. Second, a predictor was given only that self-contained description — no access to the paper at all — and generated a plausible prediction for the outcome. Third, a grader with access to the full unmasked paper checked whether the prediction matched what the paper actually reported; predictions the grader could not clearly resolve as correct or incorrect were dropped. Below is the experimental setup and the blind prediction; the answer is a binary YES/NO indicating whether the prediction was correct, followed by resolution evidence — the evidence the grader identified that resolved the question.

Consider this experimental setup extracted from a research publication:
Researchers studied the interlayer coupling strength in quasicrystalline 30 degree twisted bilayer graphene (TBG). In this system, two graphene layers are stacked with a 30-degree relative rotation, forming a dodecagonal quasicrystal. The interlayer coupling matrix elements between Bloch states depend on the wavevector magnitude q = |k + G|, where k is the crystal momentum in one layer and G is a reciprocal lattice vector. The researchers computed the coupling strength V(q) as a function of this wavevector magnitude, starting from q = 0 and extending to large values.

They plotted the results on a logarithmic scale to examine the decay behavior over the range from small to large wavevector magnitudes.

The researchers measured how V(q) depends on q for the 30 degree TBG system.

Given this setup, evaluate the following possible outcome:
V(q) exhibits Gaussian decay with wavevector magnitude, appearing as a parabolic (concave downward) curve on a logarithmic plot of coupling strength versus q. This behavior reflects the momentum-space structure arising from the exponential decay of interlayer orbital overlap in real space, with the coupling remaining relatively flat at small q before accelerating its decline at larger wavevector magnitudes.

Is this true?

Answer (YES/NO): NO